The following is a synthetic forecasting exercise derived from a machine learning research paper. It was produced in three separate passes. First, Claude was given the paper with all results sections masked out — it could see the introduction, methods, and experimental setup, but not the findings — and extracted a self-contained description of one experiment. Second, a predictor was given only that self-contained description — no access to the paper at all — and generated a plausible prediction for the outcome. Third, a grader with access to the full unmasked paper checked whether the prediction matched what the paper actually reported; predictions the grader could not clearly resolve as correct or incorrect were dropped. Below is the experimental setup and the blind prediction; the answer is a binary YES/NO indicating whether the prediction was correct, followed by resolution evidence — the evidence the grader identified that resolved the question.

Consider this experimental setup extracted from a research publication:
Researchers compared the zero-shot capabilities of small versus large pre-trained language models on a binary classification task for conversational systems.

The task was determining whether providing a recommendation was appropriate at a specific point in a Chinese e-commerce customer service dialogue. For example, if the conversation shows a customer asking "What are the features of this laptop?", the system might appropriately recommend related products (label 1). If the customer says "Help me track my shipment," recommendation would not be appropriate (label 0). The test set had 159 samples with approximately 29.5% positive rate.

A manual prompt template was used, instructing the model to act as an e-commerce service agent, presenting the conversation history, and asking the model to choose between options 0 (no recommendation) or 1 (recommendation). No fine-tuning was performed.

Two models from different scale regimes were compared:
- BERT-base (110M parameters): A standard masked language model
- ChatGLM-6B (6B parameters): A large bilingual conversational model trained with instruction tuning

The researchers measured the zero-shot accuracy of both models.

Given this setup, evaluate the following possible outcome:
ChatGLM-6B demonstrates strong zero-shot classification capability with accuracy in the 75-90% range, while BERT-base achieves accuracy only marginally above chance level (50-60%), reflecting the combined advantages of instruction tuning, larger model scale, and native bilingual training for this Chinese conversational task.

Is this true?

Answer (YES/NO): NO